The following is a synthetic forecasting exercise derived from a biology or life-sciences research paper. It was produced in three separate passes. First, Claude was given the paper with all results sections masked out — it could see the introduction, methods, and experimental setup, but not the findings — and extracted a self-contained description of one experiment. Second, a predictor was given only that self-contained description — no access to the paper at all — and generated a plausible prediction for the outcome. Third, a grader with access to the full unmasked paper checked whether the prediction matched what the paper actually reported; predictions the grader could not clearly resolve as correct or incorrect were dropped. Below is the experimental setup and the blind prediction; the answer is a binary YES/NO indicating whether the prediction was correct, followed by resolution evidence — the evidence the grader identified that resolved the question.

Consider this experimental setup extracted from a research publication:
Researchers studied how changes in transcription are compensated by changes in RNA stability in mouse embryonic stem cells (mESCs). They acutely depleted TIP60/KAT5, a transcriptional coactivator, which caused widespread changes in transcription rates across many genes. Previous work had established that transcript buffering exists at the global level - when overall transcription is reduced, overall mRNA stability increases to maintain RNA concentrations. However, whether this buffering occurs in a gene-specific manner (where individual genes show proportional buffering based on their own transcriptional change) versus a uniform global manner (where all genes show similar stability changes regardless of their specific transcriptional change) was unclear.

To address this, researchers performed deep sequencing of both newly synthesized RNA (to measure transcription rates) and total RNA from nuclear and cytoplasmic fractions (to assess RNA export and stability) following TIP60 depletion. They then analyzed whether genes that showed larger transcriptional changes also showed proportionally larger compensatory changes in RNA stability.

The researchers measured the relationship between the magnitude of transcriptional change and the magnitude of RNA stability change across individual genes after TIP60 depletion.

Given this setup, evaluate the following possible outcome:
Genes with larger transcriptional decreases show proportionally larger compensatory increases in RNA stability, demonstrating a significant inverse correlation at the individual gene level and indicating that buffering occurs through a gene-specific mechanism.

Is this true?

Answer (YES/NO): YES